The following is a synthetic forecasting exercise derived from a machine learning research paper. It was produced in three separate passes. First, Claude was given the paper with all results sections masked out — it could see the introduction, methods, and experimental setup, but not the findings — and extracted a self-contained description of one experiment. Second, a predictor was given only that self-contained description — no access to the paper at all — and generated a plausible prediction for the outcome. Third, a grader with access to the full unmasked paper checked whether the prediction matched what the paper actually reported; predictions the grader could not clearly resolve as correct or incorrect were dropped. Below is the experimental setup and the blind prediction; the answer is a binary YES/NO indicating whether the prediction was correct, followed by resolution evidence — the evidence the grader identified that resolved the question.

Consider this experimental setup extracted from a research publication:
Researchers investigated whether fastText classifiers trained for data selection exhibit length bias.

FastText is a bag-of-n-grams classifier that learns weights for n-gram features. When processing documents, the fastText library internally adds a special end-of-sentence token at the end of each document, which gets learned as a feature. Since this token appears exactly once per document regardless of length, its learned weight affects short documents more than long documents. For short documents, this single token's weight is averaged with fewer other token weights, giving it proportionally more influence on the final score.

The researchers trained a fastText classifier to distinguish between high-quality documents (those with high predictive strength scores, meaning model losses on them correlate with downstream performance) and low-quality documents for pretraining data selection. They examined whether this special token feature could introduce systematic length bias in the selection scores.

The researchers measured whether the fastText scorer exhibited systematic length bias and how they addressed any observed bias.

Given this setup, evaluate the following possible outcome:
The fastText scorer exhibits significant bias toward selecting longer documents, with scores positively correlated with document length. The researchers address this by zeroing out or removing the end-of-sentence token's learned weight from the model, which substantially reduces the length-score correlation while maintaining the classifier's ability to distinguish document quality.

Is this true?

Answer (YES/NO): NO